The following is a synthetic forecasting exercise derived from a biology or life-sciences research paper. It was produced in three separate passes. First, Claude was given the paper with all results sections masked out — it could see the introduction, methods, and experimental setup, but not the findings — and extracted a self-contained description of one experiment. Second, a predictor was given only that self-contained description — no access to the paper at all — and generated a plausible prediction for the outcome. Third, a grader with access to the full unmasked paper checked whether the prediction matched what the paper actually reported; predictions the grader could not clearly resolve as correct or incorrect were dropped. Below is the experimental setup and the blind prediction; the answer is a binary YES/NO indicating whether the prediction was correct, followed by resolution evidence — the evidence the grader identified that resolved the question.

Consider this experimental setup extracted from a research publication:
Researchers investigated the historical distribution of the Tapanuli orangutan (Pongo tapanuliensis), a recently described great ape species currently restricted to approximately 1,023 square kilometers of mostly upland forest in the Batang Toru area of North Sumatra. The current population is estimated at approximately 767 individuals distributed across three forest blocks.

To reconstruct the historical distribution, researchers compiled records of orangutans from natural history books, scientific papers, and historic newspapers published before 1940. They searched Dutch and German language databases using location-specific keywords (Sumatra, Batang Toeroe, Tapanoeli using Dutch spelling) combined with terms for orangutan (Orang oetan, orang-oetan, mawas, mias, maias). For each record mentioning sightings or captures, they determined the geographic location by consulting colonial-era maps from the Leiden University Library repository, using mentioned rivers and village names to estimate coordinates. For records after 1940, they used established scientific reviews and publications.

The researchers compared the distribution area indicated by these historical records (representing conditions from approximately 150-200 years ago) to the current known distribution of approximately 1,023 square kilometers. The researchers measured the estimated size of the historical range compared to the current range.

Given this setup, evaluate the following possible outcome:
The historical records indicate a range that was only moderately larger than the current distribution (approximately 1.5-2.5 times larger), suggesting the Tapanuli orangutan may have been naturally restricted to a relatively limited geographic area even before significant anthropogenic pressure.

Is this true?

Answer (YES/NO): NO